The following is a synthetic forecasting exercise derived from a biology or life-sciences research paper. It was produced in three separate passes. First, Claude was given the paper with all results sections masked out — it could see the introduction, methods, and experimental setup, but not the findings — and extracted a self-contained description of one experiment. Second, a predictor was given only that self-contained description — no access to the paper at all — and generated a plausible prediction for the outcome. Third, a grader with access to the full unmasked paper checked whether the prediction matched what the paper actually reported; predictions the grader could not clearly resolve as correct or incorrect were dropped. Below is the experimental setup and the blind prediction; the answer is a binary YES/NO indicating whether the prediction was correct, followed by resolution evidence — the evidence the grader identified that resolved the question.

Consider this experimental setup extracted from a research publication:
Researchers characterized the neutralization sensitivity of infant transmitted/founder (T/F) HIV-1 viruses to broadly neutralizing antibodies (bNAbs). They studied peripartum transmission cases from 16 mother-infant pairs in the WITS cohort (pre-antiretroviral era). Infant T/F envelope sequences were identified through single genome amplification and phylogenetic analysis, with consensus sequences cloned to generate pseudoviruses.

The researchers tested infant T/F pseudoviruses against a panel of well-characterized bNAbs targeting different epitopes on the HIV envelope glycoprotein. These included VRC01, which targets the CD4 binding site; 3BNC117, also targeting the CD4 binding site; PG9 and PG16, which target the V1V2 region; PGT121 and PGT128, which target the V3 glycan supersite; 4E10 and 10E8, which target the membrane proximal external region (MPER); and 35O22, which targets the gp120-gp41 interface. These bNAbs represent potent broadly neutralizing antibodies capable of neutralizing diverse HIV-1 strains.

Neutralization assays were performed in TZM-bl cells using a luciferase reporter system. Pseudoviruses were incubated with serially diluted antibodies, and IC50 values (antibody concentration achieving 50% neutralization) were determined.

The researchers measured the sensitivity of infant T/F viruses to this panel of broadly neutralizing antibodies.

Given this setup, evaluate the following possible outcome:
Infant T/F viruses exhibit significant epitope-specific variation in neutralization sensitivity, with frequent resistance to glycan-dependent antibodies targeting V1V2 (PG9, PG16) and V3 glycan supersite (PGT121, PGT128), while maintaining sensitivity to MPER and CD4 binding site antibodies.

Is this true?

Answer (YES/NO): NO